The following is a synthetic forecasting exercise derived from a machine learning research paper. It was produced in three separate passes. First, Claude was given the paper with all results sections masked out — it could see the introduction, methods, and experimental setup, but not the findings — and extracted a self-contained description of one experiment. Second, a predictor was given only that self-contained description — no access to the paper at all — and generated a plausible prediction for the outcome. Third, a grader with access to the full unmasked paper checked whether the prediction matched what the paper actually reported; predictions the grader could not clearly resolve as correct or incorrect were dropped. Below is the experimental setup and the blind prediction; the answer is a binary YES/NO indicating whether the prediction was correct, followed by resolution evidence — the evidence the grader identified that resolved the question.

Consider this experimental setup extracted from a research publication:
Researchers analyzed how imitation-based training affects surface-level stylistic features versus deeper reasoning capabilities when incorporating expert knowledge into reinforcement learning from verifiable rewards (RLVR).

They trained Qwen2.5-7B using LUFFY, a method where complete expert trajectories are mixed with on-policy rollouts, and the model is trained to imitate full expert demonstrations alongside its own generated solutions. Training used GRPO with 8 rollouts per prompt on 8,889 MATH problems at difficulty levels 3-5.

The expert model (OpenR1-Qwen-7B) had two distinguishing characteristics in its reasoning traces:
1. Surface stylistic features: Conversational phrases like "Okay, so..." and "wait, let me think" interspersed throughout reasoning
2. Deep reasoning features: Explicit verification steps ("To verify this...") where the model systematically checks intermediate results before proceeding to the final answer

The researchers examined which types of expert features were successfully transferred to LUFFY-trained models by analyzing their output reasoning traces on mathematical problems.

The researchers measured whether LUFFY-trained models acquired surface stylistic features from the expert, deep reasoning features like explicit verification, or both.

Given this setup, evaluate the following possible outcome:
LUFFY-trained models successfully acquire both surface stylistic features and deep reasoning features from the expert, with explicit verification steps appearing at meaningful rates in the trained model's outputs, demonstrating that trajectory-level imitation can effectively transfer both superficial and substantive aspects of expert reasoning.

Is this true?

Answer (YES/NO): YES